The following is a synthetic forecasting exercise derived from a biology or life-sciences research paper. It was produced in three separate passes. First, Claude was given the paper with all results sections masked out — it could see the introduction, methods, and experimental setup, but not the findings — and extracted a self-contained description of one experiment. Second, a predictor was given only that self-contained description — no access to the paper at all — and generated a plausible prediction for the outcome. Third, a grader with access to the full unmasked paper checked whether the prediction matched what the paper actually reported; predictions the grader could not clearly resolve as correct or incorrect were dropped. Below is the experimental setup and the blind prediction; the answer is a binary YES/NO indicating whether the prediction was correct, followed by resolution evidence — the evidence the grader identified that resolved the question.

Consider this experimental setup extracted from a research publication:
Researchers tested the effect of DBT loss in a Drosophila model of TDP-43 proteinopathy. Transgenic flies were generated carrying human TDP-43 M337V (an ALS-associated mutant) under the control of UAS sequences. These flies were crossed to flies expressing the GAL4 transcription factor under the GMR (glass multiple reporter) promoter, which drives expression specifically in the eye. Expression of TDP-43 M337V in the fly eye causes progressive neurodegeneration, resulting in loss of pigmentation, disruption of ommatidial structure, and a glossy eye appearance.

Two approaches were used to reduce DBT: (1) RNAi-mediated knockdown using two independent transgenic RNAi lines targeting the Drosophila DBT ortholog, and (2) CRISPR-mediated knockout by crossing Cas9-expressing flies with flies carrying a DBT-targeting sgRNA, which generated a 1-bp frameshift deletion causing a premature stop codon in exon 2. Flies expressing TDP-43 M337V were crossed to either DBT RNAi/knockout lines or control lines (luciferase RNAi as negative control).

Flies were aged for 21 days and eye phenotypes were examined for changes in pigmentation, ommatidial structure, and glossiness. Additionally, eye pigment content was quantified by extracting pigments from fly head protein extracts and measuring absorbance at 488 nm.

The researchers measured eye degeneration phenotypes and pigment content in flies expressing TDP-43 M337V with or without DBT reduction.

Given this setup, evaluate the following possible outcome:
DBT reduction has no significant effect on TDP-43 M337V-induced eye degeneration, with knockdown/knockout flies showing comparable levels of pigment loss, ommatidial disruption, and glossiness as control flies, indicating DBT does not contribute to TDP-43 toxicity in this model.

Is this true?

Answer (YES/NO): NO